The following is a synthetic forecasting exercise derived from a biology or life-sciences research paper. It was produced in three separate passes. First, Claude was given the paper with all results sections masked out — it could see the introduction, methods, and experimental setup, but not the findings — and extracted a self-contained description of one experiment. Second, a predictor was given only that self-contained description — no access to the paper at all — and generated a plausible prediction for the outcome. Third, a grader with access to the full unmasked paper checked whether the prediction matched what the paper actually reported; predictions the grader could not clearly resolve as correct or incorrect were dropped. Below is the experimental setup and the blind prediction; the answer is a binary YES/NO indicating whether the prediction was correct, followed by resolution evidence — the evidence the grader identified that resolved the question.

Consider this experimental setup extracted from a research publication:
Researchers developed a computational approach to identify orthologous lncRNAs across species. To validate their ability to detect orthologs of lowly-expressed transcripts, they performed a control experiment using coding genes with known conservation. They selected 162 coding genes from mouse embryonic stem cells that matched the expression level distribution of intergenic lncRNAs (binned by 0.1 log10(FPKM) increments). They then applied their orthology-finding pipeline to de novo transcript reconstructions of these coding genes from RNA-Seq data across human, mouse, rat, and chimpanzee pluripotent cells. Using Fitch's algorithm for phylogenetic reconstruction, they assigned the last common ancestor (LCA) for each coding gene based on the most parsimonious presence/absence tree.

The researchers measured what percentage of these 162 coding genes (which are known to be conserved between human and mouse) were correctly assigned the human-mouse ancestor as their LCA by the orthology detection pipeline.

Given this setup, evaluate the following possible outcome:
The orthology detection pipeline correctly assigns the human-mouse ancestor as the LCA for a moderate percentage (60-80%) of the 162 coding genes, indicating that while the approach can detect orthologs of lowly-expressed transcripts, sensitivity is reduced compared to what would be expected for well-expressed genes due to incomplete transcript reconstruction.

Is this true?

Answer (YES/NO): NO